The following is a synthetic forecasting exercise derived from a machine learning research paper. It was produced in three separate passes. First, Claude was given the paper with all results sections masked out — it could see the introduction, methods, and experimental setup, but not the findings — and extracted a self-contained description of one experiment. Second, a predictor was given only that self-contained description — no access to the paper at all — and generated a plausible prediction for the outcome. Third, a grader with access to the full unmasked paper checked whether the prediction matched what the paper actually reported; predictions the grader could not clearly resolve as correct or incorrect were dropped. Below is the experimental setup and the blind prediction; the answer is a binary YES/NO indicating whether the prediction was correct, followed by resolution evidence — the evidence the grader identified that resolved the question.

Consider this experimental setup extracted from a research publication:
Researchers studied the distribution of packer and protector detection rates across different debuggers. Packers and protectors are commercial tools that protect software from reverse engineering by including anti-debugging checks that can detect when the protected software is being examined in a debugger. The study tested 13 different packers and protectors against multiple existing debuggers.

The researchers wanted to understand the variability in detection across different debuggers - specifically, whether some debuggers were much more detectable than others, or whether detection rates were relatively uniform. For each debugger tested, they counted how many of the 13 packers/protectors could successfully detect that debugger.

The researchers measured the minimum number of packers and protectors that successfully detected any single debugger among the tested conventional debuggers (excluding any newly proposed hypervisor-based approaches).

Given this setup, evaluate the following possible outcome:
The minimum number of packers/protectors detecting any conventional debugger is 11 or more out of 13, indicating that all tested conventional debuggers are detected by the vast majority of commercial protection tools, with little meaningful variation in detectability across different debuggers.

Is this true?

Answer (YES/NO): NO